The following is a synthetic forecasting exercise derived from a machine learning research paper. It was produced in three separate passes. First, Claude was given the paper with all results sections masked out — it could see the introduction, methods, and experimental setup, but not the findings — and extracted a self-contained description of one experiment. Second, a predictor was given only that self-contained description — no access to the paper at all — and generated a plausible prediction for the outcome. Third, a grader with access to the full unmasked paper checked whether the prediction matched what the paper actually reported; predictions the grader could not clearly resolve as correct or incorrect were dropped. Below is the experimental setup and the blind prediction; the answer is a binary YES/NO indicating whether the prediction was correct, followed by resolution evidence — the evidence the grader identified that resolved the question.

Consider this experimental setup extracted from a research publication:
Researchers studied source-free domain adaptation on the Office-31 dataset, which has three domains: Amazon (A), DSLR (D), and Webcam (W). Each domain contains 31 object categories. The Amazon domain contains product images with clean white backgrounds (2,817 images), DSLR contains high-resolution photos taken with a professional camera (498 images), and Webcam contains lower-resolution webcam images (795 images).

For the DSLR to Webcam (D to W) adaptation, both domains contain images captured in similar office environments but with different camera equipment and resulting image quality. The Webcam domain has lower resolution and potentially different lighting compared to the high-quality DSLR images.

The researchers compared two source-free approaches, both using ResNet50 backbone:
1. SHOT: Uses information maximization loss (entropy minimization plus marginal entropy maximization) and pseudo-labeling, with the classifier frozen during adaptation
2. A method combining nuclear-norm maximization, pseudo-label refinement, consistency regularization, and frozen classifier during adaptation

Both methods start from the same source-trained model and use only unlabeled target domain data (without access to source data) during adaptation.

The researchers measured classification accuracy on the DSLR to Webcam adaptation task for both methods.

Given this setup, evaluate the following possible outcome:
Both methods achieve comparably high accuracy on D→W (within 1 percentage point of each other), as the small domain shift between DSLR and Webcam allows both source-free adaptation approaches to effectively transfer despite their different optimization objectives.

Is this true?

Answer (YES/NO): YES